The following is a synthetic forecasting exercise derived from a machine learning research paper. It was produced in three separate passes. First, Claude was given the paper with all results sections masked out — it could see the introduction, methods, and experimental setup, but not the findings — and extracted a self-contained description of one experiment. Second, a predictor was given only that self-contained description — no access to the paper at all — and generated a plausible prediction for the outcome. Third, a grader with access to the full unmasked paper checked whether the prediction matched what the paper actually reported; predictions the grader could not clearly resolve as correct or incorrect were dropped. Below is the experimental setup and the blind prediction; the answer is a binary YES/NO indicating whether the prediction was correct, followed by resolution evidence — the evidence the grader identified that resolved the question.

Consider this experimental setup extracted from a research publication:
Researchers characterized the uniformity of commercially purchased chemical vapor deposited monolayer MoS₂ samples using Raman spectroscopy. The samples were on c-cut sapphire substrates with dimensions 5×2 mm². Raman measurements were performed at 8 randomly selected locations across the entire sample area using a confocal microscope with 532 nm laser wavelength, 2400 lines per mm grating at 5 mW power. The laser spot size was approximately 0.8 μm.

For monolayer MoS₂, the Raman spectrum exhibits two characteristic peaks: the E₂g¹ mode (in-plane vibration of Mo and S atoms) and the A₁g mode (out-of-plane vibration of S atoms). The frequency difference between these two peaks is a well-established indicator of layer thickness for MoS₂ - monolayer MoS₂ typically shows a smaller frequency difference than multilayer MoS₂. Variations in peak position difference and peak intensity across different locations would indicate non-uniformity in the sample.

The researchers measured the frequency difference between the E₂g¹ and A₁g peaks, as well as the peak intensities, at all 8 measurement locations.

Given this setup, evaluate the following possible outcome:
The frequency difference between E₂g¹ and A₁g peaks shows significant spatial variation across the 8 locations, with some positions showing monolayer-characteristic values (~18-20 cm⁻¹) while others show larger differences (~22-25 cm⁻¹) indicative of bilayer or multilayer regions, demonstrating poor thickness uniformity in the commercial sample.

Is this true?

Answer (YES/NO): NO